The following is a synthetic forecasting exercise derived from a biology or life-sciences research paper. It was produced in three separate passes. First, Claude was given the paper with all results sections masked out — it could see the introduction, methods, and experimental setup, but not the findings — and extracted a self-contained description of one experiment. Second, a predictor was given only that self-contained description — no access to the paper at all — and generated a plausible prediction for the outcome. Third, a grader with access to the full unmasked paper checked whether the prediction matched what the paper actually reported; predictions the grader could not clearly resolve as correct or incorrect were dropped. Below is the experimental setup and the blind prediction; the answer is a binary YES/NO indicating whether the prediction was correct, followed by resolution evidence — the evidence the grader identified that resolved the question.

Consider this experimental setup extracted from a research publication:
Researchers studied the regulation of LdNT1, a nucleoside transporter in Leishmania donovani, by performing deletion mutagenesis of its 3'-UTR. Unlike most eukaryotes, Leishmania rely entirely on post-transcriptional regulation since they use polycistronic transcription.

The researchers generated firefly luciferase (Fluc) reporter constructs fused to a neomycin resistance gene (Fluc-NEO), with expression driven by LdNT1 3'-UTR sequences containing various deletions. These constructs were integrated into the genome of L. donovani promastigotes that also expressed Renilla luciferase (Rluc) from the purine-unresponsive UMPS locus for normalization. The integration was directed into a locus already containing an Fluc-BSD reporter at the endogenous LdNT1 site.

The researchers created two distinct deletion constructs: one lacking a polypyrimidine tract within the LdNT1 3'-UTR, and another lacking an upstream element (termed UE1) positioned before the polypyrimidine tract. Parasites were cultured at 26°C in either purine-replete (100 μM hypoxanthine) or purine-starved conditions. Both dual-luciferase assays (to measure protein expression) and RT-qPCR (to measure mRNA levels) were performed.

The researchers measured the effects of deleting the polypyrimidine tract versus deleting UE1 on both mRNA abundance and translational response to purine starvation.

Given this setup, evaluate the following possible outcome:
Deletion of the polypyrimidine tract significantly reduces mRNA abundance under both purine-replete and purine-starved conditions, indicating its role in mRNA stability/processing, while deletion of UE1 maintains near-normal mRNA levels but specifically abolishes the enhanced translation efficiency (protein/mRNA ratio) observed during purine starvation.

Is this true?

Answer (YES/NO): NO